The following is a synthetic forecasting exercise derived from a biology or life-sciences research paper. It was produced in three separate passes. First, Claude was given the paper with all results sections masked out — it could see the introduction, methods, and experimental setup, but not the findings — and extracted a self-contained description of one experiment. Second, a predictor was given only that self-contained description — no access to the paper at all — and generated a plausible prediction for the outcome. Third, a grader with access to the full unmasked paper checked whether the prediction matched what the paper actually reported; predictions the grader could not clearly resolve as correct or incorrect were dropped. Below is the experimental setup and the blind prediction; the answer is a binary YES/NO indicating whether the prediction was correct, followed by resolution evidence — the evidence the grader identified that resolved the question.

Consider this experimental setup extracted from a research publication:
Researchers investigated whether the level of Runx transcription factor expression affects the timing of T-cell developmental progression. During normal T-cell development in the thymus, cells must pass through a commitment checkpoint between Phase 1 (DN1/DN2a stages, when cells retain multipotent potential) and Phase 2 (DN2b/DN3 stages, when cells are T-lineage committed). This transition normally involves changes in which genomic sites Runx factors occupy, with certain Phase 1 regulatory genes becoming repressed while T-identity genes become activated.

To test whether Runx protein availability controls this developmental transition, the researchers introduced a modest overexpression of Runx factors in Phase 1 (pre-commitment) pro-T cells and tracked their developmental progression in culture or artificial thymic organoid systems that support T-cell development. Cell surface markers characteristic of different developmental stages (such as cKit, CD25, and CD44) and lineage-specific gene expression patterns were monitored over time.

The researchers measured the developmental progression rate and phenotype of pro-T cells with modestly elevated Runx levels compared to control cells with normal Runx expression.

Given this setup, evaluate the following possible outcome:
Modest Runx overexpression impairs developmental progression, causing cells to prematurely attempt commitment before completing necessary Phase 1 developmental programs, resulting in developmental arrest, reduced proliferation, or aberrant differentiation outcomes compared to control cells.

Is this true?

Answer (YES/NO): NO